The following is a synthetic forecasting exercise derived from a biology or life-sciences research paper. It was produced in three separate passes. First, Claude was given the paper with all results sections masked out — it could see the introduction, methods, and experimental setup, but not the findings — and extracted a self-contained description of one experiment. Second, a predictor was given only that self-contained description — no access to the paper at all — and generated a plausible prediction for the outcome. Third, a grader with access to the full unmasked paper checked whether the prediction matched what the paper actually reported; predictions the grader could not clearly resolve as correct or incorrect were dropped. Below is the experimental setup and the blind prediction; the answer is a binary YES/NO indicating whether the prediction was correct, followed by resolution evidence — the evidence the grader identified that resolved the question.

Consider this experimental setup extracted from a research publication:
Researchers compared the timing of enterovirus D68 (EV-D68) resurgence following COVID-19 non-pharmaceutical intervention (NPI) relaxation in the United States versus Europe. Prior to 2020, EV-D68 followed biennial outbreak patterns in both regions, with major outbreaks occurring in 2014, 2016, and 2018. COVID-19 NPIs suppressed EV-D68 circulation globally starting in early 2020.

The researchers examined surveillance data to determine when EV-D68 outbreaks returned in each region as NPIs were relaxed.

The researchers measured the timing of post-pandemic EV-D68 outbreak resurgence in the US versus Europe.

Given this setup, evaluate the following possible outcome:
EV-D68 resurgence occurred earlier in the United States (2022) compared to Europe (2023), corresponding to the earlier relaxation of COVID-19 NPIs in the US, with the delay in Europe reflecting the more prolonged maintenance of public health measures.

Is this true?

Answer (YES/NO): NO